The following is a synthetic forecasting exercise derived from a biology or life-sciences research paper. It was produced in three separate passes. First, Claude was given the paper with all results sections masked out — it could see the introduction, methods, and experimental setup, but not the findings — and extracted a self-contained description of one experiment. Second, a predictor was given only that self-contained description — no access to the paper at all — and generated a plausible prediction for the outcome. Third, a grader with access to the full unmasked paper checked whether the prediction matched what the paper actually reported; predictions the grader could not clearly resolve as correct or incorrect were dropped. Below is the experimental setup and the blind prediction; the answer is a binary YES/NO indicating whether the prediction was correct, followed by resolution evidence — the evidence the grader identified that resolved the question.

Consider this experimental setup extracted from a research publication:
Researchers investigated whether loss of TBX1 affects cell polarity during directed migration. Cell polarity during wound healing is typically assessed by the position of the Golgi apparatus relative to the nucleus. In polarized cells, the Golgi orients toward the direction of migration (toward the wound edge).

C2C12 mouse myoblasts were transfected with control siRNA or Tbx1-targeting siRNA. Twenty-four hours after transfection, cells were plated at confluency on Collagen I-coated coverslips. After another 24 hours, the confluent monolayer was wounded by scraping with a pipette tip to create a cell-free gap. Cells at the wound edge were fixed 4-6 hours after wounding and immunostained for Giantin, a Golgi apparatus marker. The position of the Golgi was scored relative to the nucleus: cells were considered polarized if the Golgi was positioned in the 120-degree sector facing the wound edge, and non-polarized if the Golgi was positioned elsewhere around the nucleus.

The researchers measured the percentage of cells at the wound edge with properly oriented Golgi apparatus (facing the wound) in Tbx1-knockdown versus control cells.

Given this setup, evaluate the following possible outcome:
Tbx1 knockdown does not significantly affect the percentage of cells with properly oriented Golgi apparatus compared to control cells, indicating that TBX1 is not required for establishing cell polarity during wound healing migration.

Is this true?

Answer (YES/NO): NO